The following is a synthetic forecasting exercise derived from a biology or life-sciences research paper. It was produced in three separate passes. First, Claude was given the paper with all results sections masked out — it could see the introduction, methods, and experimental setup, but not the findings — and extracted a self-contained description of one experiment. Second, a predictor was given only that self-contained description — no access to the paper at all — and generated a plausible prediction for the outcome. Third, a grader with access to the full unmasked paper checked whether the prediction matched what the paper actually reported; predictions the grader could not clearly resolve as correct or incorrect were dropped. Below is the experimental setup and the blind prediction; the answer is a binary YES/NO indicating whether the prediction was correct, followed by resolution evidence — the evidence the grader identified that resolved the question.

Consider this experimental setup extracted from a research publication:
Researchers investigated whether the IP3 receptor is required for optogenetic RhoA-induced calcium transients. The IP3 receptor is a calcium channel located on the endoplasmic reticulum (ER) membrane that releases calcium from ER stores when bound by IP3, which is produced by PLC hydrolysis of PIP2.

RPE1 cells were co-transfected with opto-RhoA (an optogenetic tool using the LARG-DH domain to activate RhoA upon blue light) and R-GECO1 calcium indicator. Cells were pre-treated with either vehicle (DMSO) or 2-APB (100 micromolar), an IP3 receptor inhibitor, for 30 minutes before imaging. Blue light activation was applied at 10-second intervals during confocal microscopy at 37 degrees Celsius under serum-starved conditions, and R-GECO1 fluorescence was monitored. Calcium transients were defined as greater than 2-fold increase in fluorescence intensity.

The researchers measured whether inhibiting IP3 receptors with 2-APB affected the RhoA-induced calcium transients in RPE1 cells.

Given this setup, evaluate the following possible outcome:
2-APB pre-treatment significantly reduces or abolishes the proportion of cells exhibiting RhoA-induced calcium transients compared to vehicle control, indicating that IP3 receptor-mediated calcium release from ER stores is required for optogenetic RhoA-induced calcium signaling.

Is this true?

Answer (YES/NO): YES